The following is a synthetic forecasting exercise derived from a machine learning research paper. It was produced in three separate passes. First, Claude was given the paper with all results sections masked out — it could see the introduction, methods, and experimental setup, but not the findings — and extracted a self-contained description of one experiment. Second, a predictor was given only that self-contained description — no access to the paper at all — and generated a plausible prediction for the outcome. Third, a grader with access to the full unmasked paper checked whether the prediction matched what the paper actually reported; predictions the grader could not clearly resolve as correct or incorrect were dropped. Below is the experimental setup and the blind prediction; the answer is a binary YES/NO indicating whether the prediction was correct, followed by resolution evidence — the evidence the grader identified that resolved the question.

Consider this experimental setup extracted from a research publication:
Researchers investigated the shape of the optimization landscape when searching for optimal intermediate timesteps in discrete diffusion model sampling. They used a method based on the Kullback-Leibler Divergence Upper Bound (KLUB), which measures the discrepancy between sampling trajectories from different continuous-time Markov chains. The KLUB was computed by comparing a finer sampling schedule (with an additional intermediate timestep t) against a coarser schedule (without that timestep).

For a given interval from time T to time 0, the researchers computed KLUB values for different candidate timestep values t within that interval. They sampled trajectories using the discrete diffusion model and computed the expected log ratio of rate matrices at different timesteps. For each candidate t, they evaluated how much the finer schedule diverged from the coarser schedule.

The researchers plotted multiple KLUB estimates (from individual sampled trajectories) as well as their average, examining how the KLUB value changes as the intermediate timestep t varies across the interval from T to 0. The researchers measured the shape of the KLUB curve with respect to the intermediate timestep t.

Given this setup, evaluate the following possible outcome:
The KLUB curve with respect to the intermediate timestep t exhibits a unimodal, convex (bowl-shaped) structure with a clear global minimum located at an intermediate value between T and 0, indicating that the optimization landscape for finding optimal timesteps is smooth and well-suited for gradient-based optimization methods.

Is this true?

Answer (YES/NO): NO